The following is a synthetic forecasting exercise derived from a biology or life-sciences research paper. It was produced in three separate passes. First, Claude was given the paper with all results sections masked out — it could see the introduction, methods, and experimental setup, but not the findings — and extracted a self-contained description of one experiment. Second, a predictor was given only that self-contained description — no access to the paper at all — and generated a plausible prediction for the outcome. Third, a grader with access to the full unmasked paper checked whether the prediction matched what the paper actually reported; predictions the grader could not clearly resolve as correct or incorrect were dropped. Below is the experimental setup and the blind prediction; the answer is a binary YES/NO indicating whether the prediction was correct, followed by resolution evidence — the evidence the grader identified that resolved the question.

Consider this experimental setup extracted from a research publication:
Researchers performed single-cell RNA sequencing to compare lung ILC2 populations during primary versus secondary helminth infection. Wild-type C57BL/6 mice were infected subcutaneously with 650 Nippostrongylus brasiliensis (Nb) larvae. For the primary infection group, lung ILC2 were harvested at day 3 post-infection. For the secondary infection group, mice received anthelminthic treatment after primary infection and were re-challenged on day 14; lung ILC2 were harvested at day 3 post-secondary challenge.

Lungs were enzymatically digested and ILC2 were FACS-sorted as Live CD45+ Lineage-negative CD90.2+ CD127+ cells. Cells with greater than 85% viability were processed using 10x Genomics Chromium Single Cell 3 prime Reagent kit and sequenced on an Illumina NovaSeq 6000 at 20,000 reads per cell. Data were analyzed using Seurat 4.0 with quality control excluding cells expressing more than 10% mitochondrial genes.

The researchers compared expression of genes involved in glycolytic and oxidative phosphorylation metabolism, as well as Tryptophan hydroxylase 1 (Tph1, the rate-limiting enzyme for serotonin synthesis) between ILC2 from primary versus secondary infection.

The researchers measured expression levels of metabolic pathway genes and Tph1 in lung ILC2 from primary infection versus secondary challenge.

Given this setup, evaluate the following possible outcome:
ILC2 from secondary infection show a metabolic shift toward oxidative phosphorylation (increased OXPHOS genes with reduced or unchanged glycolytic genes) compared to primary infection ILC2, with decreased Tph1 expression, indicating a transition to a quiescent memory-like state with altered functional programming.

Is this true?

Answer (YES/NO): NO